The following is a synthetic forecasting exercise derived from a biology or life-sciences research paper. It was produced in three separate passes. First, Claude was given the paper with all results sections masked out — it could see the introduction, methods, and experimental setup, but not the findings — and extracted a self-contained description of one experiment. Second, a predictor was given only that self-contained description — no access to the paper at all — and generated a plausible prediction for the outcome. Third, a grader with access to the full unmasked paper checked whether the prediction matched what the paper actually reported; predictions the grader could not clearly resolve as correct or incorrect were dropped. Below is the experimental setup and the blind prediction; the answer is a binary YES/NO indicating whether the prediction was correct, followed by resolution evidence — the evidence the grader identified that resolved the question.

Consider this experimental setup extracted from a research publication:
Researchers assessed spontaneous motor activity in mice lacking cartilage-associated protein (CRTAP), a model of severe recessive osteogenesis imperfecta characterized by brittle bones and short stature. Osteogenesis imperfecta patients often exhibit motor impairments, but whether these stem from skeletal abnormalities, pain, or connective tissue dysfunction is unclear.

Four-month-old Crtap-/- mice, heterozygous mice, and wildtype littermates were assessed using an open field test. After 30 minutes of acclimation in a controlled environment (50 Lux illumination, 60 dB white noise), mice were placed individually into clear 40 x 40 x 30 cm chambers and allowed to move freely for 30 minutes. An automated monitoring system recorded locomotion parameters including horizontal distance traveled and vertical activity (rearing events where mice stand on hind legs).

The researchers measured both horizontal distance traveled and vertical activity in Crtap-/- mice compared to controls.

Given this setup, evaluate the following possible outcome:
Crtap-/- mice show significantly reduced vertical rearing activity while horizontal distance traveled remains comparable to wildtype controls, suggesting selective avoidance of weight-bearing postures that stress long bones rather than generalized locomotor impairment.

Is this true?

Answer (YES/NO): NO